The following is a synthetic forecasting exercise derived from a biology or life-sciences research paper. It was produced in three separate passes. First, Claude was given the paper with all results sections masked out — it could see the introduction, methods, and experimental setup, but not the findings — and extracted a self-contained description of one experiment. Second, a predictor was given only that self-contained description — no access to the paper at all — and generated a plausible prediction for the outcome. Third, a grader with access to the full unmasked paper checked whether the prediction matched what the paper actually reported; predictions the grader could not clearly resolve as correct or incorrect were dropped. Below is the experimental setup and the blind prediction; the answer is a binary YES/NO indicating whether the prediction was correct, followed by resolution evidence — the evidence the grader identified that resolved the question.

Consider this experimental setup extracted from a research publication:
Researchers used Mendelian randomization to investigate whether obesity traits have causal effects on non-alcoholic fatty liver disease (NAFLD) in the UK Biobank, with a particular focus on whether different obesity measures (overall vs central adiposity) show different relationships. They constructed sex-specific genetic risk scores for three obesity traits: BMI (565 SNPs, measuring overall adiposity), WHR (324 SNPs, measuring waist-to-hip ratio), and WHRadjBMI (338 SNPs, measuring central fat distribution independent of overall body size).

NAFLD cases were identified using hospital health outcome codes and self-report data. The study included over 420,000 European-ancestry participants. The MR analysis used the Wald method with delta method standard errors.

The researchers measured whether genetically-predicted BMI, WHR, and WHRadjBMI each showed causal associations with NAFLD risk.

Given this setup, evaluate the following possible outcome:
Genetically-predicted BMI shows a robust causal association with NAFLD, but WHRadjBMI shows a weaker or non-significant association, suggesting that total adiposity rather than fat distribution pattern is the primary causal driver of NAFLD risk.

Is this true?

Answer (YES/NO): NO